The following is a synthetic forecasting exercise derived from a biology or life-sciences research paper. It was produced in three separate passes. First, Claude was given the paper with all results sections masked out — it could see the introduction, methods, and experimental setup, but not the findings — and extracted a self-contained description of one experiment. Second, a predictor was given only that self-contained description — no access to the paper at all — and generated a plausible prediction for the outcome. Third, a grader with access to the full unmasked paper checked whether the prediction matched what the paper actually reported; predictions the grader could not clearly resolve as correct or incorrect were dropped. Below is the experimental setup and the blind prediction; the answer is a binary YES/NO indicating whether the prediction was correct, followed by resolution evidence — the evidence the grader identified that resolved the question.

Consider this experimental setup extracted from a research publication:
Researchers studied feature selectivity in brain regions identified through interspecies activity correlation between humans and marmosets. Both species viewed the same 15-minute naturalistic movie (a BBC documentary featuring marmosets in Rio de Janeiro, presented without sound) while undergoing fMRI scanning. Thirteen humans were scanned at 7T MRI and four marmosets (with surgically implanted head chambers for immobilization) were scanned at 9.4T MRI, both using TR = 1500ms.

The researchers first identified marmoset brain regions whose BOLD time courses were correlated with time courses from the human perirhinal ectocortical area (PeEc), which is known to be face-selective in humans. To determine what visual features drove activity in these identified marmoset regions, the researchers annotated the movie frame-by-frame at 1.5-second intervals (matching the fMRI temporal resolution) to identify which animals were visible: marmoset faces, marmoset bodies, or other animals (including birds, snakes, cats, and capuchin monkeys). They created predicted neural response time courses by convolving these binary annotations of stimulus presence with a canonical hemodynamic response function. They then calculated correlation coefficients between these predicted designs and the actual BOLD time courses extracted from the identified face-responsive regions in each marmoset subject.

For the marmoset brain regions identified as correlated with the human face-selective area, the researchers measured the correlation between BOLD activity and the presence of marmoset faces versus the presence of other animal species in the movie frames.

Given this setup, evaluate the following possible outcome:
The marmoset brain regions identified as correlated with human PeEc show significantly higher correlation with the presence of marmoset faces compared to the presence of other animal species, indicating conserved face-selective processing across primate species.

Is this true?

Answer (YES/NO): YES